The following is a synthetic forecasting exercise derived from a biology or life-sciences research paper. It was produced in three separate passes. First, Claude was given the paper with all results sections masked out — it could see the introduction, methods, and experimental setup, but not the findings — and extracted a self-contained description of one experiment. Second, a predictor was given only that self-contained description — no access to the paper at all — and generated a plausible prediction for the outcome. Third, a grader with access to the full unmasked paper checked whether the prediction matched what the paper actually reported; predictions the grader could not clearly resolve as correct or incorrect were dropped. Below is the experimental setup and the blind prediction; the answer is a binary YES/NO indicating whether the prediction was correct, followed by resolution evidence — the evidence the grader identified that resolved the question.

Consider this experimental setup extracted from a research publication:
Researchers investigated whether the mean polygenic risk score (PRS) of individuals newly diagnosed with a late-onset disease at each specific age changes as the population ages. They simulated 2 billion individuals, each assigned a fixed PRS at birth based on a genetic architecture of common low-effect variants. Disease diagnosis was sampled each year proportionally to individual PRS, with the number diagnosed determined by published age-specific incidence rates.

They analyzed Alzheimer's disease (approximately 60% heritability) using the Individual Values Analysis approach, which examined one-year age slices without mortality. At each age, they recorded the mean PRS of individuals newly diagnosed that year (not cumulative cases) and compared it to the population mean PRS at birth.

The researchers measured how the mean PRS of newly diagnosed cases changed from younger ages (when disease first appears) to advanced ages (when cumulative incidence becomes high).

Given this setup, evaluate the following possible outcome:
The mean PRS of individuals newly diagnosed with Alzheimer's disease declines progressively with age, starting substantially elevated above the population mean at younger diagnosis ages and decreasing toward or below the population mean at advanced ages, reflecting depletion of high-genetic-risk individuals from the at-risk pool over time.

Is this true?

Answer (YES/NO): YES